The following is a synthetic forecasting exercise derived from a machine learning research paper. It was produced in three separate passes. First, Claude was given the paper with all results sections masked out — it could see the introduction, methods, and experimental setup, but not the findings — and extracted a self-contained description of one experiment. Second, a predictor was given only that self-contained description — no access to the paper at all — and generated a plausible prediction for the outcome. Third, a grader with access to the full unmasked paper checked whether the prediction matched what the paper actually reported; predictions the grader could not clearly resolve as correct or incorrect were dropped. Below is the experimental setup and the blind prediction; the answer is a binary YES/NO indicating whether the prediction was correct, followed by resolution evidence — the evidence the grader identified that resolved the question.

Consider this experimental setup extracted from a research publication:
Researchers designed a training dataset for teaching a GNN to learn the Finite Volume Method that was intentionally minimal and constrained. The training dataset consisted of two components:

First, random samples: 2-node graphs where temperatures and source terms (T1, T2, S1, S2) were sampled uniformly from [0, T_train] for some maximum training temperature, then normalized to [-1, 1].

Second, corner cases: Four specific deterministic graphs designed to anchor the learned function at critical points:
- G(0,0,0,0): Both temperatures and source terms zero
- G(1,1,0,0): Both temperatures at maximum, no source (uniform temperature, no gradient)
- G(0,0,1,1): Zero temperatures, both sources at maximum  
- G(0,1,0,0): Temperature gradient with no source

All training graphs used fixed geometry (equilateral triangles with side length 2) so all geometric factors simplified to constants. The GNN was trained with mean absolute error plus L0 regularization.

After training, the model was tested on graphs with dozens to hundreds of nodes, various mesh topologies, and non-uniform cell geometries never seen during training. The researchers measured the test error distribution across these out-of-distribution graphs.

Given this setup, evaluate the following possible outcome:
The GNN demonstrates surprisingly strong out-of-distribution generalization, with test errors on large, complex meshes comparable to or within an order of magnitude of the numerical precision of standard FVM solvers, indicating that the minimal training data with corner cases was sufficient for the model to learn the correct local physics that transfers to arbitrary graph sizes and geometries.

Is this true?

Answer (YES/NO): YES